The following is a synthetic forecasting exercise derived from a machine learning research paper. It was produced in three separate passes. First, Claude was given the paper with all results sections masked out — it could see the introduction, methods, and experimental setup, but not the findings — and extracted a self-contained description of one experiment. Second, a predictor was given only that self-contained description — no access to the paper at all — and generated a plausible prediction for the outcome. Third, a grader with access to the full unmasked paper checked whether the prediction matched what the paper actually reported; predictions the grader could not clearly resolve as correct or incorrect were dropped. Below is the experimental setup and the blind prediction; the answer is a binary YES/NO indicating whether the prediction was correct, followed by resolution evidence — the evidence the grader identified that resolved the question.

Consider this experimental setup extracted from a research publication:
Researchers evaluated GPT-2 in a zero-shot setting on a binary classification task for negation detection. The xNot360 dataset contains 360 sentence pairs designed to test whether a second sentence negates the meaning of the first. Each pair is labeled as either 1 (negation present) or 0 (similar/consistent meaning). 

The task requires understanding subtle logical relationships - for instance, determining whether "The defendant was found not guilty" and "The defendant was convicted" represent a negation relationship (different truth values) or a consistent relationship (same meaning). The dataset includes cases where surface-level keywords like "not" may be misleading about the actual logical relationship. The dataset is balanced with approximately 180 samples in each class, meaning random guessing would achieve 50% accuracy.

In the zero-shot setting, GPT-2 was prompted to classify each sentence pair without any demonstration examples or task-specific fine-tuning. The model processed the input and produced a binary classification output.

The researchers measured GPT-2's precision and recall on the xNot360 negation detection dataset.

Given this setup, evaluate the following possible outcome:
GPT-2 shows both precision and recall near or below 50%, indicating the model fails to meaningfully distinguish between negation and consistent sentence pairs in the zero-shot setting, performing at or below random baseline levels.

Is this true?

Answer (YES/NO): NO